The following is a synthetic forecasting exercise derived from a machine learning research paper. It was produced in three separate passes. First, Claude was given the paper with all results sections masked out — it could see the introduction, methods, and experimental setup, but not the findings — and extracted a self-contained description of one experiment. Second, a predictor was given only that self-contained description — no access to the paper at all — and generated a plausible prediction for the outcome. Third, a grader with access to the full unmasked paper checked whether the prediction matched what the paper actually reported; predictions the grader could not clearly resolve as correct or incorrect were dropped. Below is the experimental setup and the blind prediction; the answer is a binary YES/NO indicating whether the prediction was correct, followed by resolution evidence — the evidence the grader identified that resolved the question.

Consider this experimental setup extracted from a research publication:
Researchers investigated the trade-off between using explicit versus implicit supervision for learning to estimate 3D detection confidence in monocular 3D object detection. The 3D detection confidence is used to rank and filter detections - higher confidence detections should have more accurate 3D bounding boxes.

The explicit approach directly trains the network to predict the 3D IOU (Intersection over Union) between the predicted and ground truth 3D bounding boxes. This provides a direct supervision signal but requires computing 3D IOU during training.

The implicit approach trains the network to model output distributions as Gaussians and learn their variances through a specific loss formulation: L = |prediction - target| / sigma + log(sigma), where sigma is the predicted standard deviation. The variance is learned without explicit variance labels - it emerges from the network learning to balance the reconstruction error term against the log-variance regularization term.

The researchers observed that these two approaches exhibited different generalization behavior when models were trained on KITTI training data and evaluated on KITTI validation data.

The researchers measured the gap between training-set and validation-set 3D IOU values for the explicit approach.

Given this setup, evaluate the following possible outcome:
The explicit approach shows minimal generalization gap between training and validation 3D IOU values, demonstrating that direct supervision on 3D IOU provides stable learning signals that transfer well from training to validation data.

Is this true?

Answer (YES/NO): NO